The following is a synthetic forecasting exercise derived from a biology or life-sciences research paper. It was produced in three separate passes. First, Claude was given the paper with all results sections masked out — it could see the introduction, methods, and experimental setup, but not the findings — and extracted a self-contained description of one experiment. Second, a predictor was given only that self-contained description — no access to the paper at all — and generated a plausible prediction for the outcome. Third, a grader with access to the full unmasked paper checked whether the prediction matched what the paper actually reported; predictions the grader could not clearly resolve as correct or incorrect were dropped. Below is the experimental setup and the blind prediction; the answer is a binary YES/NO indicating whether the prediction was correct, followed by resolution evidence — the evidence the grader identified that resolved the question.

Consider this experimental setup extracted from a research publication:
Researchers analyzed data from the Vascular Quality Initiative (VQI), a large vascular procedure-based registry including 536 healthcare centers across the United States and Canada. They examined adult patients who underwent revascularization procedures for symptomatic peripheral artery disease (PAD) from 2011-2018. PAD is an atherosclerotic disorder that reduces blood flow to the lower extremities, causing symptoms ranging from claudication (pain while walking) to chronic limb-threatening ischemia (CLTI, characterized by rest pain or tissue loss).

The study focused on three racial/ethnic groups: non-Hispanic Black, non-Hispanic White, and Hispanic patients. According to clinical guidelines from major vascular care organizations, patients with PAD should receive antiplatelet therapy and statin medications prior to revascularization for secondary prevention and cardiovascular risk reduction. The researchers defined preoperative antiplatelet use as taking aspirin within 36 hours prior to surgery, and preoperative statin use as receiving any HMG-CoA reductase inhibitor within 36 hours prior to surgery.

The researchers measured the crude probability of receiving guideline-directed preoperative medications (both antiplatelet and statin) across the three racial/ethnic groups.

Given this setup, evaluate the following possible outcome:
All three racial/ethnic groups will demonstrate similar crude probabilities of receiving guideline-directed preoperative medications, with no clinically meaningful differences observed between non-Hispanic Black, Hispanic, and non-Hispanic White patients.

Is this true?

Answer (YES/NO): YES